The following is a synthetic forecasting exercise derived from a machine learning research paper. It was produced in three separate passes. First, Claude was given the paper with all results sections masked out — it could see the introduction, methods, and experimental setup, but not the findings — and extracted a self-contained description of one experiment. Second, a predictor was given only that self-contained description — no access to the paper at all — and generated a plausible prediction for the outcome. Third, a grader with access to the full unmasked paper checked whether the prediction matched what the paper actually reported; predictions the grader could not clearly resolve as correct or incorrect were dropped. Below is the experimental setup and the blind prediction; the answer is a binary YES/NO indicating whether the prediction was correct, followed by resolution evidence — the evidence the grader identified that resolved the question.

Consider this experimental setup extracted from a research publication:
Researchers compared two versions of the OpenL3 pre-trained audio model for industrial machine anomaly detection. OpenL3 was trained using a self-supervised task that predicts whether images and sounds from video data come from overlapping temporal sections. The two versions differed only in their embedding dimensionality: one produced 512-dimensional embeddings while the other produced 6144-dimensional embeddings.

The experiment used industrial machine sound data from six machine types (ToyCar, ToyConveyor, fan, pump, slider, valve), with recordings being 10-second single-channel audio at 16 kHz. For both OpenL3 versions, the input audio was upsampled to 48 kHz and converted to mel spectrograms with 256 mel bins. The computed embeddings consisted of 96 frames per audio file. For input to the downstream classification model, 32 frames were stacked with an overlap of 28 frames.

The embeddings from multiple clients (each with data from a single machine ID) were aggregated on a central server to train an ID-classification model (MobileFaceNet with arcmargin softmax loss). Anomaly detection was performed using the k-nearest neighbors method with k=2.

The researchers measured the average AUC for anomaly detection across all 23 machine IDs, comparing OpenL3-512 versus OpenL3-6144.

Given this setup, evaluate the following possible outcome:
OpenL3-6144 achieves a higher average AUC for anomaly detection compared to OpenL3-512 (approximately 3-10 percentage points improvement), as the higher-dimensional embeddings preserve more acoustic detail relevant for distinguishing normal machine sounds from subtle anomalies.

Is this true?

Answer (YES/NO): NO